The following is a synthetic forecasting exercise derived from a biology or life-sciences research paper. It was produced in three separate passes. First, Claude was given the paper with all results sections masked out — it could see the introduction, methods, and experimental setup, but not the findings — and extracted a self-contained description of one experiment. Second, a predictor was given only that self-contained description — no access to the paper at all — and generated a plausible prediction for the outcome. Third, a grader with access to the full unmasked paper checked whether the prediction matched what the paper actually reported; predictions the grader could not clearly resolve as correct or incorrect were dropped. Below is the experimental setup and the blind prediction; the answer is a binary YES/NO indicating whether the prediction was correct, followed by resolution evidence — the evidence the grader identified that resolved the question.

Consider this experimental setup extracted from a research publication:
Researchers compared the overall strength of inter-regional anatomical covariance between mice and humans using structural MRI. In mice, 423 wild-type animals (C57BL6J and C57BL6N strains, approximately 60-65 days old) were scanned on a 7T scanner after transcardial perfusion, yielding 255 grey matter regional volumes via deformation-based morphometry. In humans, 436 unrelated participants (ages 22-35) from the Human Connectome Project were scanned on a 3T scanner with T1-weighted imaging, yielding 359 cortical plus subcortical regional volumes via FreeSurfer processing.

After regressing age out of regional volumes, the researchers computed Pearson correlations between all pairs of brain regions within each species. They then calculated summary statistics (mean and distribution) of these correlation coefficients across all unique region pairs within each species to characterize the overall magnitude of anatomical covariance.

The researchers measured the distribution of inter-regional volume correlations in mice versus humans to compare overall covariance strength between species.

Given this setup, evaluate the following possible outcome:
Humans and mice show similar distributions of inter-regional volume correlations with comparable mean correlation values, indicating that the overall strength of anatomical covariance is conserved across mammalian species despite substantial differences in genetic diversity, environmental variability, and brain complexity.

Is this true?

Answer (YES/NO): NO